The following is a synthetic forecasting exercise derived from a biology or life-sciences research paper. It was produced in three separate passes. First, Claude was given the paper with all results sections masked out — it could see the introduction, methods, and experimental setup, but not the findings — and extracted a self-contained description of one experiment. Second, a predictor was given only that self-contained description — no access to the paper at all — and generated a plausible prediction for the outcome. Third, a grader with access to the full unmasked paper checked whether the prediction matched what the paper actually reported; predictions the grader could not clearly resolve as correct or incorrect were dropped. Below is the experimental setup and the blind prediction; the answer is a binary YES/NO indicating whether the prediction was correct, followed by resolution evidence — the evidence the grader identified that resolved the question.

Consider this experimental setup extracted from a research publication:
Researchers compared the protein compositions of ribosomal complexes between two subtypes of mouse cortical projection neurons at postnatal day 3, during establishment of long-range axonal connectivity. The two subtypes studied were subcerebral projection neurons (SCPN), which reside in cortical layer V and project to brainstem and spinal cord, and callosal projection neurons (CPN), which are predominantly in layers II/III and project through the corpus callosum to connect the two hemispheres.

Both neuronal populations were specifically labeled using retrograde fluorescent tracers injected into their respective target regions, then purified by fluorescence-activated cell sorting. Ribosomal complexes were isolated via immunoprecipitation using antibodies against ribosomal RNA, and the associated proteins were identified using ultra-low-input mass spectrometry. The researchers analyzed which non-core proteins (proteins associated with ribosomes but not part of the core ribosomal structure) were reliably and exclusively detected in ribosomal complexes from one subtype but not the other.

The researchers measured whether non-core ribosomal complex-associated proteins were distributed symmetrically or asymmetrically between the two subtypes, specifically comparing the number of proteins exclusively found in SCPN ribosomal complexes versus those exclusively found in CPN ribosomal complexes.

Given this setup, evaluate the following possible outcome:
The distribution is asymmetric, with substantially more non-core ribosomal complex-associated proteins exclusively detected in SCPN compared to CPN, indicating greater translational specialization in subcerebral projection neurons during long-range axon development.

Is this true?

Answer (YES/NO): YES